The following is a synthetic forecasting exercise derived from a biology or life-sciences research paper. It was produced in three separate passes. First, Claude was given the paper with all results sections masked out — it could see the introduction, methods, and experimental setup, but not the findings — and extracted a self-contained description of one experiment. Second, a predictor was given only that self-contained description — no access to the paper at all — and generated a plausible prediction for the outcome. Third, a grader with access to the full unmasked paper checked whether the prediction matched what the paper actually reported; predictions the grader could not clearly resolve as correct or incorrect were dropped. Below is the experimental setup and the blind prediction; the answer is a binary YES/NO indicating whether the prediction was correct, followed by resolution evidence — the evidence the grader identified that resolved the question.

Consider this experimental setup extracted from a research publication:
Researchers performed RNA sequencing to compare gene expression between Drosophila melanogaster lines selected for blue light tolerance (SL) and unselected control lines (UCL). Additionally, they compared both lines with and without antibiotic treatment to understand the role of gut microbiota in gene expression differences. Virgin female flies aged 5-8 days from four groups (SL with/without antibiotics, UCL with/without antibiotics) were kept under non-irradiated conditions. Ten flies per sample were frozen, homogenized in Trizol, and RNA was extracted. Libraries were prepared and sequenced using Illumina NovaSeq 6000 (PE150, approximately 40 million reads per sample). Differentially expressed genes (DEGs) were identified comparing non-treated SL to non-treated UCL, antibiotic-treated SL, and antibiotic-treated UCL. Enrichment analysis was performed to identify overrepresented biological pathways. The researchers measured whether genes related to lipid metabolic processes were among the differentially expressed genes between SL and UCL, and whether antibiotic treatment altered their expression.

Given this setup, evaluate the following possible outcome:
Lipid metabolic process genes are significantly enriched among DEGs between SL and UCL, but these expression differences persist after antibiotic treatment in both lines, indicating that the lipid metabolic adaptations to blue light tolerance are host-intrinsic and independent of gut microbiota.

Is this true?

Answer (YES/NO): NO